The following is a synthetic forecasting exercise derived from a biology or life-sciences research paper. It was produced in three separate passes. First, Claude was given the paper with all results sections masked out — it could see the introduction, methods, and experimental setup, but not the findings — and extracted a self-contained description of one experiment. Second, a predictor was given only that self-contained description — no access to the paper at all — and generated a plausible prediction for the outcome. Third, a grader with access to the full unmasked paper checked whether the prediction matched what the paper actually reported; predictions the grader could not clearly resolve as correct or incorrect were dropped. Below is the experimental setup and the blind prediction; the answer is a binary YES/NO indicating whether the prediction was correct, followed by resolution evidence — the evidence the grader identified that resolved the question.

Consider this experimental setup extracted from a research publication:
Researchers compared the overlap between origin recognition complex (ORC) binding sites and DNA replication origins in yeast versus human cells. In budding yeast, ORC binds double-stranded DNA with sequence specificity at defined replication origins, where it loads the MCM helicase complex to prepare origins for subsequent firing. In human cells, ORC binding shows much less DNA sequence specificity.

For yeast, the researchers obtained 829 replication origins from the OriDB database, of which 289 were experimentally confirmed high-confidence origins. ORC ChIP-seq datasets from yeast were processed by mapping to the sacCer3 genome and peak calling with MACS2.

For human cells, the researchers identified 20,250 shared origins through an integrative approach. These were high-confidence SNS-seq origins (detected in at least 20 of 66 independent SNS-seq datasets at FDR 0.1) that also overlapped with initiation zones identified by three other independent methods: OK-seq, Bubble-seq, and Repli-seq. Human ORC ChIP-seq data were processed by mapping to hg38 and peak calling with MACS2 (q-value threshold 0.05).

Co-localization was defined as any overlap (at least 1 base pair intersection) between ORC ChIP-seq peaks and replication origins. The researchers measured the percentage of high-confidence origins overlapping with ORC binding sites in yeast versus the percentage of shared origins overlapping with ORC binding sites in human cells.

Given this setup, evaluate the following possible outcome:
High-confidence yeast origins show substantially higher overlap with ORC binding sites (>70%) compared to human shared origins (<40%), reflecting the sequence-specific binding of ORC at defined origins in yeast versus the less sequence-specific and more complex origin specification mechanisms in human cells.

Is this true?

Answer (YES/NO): YES